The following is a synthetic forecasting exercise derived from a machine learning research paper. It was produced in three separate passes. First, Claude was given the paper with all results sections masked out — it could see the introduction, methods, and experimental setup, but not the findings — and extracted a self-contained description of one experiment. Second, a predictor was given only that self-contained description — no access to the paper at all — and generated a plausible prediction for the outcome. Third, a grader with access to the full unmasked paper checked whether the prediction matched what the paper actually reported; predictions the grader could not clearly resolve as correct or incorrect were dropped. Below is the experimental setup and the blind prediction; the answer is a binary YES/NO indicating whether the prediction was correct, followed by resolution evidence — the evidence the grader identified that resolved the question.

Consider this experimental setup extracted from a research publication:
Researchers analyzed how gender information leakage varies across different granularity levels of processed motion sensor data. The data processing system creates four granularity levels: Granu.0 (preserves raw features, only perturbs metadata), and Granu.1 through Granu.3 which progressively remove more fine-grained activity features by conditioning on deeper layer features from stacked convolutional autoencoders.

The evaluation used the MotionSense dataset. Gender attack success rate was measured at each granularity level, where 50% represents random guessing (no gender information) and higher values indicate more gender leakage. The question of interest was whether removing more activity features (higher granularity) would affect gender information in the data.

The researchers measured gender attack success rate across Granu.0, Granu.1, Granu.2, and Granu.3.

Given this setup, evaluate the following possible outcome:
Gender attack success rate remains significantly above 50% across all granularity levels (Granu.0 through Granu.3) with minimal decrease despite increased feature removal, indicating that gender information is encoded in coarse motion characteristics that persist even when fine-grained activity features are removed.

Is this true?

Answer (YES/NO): NO